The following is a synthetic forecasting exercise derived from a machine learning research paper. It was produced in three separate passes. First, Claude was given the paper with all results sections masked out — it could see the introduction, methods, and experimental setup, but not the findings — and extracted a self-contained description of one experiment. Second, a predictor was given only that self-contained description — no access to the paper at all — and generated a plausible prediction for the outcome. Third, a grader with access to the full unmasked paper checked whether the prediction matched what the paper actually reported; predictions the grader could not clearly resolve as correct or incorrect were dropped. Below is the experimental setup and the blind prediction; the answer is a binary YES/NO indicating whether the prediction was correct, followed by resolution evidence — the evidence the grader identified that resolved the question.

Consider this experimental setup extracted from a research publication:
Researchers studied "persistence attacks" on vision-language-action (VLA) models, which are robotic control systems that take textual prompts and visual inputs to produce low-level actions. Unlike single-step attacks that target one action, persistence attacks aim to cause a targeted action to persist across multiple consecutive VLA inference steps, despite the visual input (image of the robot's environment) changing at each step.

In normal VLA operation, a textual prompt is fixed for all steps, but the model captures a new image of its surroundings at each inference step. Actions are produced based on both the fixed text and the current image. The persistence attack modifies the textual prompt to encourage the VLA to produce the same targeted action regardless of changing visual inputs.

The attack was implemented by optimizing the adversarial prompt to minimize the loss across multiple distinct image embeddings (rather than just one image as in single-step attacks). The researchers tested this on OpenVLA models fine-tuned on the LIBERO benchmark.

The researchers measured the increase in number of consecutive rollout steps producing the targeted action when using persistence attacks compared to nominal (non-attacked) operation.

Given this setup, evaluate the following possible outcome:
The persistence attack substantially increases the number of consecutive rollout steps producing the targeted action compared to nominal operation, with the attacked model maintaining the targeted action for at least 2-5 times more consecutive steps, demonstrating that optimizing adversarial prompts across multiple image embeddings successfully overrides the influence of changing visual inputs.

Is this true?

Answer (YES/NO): YES